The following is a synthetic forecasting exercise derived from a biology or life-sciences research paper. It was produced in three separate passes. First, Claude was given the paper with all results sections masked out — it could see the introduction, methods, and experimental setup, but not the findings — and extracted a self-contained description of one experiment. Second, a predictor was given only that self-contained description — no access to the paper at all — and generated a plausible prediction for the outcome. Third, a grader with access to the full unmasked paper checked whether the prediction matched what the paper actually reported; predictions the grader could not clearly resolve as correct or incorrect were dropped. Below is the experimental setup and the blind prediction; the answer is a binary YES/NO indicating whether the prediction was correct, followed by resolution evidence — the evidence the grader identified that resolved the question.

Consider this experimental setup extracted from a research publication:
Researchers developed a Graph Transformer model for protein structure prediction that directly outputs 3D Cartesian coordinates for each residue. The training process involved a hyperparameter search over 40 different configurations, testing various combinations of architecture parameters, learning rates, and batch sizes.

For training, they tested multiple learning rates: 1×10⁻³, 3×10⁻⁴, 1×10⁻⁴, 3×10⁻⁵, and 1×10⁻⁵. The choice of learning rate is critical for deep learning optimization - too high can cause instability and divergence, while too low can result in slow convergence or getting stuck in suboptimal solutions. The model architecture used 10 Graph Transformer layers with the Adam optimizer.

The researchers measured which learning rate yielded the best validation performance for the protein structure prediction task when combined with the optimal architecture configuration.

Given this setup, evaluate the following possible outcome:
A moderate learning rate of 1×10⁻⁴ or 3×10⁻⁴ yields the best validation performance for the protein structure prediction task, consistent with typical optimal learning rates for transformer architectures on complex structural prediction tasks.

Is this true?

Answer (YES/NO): YES